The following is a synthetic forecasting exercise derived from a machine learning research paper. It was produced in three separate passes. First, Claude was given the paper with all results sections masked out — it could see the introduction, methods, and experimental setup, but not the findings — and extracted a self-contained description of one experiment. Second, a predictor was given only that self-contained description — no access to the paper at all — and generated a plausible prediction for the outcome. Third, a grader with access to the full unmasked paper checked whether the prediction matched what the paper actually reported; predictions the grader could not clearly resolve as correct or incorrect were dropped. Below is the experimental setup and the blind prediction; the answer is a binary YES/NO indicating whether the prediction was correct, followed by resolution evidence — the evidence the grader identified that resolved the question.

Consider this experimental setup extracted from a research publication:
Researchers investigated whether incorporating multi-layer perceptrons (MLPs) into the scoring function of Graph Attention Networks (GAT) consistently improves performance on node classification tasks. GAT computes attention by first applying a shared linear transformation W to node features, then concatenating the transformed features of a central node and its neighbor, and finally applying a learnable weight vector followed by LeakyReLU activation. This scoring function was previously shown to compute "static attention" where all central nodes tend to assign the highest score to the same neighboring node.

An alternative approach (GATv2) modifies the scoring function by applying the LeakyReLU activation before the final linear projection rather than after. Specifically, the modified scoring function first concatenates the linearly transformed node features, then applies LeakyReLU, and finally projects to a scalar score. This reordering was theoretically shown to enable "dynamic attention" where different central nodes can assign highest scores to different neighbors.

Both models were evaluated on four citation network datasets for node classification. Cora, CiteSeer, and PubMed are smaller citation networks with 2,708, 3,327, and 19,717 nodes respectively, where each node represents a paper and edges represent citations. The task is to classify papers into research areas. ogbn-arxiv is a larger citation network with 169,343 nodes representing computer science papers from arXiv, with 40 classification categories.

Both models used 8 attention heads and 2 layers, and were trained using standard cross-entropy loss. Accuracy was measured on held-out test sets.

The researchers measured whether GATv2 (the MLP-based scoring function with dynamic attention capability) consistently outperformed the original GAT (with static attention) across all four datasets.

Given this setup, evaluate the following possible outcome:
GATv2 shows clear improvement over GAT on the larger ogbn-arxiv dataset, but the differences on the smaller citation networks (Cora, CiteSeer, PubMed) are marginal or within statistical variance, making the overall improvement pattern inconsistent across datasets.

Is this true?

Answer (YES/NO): NO